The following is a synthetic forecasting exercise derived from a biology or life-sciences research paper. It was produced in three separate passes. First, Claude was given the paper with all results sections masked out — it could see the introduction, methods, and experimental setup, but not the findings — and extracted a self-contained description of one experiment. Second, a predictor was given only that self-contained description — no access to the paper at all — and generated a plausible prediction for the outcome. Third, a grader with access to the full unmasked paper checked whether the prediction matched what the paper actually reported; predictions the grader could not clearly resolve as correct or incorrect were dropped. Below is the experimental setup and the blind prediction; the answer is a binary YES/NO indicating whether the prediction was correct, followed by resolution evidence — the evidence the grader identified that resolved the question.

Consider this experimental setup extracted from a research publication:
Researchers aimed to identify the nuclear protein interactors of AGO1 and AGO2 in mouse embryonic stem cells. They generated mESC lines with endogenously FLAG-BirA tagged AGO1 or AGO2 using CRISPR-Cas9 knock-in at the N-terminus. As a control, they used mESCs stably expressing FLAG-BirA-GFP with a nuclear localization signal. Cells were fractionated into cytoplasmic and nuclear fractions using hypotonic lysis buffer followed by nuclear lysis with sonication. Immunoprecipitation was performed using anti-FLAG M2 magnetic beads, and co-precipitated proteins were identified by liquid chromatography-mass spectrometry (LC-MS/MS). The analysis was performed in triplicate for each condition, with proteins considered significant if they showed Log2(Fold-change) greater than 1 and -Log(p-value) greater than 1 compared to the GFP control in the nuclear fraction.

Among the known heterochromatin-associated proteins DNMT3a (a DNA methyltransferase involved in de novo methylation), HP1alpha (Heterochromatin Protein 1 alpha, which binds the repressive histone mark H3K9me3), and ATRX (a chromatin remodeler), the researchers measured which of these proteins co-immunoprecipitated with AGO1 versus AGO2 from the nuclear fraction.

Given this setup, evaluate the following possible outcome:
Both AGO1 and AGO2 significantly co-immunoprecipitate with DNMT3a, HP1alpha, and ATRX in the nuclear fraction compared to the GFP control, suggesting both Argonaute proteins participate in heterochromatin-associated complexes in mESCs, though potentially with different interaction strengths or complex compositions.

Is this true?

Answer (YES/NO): NO